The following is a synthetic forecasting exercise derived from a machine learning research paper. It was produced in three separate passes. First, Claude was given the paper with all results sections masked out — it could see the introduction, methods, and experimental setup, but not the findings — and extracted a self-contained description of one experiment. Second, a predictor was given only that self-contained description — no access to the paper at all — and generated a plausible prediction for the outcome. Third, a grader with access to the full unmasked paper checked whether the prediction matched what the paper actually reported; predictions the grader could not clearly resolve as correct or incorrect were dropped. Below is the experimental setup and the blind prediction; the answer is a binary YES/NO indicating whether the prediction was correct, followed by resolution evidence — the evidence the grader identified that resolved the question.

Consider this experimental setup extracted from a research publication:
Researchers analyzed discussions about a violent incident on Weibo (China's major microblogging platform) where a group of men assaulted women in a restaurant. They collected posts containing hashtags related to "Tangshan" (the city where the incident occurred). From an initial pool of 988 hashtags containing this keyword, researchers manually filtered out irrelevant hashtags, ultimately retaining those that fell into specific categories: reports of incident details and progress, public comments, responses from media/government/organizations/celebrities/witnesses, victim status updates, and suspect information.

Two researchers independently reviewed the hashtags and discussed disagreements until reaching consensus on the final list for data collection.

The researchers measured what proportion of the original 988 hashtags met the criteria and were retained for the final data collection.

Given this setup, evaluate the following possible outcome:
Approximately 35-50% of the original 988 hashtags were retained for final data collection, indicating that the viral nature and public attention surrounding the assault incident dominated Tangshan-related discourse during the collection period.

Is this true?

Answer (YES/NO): NO